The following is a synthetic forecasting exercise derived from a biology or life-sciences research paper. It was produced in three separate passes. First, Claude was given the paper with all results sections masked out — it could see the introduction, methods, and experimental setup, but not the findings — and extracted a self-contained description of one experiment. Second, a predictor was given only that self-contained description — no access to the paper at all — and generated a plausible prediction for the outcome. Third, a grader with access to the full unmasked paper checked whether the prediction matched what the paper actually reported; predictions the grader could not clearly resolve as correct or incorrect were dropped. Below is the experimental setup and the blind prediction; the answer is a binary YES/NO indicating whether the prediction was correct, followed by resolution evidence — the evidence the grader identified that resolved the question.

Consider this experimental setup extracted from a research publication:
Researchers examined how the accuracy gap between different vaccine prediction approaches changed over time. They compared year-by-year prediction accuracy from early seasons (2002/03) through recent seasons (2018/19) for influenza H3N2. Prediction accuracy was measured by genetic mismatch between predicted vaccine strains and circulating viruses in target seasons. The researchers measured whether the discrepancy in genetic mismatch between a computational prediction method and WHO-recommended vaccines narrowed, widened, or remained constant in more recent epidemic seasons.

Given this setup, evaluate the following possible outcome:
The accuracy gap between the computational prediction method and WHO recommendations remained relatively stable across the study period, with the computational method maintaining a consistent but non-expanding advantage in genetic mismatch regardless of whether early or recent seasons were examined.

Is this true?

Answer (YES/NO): NO